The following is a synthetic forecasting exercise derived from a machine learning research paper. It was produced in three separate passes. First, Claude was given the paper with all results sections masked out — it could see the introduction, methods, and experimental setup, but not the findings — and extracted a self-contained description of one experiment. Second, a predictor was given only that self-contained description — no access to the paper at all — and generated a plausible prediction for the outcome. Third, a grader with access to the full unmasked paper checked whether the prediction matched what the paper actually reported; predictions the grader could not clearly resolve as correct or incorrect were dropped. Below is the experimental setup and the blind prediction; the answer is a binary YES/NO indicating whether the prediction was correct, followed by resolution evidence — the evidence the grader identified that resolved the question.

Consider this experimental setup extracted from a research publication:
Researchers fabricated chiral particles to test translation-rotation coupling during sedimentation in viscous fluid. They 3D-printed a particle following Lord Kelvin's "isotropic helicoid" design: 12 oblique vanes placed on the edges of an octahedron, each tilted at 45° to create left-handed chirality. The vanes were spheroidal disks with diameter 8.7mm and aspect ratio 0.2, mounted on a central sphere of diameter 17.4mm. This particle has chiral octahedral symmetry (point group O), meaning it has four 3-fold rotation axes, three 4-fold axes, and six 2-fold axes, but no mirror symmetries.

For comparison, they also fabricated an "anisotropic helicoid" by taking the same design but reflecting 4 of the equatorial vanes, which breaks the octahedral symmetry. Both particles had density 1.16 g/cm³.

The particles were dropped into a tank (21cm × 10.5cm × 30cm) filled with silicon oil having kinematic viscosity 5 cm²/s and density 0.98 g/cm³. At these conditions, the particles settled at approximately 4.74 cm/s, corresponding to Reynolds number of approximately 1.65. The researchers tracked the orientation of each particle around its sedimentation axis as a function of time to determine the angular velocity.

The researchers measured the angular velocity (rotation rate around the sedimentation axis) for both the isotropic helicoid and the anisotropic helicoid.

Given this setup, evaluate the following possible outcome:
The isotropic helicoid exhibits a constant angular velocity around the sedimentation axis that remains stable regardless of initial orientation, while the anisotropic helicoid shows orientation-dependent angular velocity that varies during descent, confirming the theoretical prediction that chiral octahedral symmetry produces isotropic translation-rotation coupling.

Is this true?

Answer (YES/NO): NO